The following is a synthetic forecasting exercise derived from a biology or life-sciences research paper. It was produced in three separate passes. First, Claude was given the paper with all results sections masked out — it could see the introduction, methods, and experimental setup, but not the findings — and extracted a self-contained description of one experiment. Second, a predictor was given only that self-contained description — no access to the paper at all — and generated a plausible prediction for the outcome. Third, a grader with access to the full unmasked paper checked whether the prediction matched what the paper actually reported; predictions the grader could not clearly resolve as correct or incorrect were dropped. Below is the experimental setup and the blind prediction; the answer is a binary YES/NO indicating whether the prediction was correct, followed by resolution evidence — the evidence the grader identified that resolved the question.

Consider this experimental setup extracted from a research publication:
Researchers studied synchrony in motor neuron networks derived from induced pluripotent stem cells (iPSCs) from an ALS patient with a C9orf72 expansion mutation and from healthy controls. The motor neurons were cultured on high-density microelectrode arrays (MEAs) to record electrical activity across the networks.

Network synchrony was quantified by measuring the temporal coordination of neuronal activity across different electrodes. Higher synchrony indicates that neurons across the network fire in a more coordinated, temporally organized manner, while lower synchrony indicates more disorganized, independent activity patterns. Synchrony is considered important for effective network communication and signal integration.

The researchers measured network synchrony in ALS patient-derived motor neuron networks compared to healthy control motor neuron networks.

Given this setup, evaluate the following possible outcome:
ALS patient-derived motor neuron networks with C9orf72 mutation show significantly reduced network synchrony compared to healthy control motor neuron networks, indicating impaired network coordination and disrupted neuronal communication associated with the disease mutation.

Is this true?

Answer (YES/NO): YES